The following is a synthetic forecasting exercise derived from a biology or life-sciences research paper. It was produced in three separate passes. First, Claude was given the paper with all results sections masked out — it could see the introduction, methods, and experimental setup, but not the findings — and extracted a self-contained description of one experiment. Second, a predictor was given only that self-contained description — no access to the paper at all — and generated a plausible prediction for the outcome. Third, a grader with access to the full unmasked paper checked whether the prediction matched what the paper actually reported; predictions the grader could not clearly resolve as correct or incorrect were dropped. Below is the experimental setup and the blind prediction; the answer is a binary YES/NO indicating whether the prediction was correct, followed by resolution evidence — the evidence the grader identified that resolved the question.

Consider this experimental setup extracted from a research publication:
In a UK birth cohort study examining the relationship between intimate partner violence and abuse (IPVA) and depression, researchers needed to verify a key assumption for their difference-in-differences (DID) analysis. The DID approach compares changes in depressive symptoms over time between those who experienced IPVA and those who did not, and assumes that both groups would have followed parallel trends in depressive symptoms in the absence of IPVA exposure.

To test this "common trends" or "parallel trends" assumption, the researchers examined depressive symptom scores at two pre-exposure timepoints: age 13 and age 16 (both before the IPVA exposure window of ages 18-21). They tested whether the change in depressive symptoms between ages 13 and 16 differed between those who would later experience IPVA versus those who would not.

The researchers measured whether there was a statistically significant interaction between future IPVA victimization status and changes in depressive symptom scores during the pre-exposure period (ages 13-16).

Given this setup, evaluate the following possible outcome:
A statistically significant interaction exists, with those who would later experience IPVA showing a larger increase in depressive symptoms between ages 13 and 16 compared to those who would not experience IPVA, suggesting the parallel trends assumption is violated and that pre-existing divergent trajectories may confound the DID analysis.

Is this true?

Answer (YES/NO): NO